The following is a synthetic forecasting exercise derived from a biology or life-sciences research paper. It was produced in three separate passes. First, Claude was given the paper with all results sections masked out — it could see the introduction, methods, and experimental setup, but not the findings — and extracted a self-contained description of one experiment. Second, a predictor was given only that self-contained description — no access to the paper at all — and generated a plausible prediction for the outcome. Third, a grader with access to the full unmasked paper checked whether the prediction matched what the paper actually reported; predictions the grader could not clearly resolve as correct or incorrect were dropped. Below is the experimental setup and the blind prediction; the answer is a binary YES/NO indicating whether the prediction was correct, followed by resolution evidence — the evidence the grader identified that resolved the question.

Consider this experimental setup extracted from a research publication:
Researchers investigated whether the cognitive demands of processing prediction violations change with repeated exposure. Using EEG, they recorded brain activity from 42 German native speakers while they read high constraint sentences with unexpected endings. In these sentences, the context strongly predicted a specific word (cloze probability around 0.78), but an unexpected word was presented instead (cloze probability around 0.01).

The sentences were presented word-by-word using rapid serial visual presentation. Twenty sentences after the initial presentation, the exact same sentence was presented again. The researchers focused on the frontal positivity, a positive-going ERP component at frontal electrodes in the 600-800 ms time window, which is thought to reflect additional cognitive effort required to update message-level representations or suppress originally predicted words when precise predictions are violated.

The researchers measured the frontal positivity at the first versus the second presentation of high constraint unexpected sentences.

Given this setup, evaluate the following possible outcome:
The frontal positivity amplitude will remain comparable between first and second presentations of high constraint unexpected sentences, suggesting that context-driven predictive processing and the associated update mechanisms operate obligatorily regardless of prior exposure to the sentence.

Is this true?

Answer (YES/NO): NO